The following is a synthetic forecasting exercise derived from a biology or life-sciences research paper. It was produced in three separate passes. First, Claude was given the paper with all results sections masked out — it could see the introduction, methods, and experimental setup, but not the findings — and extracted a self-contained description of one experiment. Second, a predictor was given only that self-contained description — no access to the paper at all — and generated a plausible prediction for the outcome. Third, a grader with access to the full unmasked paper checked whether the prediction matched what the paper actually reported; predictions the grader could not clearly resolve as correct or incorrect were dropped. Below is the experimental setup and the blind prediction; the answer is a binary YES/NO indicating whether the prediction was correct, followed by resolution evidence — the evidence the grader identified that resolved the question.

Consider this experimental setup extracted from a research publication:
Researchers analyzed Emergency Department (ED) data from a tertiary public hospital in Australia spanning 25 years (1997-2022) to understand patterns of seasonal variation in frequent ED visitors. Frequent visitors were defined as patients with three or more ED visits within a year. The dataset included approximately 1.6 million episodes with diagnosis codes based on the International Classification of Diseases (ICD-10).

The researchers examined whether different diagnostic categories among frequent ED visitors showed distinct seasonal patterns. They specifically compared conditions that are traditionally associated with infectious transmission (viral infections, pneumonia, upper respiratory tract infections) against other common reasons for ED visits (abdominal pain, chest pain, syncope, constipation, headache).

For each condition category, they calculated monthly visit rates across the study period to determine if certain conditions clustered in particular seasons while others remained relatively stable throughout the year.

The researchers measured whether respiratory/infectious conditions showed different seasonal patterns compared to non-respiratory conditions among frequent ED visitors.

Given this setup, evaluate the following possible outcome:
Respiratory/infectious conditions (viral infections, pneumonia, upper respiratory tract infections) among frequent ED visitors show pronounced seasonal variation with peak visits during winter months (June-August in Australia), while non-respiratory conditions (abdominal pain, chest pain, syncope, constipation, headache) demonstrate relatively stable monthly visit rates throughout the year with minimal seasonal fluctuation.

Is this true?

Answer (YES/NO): YES